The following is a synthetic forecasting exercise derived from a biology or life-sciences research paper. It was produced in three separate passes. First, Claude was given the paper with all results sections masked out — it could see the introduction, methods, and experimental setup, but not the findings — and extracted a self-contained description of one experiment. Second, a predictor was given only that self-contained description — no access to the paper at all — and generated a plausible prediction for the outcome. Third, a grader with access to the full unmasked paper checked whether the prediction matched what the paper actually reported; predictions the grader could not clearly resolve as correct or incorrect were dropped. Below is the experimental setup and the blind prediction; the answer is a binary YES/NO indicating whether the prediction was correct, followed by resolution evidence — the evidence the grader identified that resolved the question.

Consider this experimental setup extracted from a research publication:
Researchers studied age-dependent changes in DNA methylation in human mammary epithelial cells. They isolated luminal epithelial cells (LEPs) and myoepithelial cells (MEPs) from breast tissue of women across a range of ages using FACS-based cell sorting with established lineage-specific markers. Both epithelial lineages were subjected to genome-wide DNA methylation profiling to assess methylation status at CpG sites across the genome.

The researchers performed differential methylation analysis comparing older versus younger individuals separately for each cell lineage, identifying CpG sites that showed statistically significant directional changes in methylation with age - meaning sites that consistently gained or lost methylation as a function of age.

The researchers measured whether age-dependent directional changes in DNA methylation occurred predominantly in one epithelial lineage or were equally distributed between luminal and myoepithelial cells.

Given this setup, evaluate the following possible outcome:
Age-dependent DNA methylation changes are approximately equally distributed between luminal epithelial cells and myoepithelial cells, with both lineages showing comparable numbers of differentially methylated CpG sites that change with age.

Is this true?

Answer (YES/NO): NO